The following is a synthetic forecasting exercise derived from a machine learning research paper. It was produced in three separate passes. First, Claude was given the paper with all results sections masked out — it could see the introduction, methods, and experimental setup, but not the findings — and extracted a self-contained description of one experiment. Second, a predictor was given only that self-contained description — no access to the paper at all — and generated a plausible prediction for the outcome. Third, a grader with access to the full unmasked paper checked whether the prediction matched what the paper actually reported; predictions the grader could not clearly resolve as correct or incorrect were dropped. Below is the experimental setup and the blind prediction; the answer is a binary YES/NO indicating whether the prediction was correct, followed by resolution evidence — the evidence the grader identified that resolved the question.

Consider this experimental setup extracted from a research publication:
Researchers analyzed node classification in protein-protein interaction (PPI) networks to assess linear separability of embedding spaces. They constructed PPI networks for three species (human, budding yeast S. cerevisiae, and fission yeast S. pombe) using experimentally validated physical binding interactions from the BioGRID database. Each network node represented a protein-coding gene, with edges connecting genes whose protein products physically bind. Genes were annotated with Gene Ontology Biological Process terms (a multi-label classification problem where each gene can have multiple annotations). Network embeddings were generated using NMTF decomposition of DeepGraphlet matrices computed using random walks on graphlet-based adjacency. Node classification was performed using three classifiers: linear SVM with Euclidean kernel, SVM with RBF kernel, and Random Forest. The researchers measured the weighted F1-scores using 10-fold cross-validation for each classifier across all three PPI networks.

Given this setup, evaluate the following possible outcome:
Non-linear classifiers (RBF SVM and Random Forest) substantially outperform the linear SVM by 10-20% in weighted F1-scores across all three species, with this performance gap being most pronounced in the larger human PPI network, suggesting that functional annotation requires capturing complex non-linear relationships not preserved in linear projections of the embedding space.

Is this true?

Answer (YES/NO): NO